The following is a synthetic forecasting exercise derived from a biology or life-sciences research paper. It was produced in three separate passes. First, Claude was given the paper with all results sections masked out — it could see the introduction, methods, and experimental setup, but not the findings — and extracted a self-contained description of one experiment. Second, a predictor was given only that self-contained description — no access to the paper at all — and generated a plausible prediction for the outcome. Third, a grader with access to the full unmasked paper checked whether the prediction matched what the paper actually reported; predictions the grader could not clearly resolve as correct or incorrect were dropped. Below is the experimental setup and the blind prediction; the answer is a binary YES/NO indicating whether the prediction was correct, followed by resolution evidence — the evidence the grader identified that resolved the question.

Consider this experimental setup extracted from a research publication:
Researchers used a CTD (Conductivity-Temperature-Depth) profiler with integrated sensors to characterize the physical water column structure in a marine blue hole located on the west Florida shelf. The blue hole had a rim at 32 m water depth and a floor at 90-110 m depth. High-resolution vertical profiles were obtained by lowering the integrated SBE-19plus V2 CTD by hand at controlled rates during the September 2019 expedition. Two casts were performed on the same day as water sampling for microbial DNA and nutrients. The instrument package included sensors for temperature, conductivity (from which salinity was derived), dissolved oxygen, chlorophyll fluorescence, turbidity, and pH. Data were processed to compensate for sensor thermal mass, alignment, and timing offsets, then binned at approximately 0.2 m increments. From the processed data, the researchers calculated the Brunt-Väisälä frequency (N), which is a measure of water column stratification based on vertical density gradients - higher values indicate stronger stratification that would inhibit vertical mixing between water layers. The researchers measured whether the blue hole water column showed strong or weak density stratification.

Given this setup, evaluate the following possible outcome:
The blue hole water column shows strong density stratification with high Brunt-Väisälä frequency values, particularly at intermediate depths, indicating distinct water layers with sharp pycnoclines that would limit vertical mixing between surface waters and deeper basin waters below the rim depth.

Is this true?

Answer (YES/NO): YES